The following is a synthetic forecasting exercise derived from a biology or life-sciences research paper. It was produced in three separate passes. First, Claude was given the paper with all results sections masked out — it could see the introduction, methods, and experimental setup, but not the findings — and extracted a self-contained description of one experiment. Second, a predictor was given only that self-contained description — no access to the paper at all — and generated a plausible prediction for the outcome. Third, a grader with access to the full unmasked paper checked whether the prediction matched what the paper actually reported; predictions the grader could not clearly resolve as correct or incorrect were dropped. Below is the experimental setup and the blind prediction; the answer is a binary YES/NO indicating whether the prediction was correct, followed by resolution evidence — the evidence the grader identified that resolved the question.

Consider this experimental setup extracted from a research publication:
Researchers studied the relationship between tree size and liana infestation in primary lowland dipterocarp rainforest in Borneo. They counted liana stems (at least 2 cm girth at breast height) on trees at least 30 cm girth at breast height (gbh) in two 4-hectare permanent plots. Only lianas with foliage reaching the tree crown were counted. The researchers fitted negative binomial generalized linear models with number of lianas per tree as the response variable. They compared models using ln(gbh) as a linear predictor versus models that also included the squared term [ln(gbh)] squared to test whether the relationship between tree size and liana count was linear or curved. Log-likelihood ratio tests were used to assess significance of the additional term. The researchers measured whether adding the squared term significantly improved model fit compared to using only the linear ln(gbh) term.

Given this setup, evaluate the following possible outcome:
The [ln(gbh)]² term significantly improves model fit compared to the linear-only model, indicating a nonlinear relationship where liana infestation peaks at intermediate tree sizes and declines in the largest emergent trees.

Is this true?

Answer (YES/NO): YES